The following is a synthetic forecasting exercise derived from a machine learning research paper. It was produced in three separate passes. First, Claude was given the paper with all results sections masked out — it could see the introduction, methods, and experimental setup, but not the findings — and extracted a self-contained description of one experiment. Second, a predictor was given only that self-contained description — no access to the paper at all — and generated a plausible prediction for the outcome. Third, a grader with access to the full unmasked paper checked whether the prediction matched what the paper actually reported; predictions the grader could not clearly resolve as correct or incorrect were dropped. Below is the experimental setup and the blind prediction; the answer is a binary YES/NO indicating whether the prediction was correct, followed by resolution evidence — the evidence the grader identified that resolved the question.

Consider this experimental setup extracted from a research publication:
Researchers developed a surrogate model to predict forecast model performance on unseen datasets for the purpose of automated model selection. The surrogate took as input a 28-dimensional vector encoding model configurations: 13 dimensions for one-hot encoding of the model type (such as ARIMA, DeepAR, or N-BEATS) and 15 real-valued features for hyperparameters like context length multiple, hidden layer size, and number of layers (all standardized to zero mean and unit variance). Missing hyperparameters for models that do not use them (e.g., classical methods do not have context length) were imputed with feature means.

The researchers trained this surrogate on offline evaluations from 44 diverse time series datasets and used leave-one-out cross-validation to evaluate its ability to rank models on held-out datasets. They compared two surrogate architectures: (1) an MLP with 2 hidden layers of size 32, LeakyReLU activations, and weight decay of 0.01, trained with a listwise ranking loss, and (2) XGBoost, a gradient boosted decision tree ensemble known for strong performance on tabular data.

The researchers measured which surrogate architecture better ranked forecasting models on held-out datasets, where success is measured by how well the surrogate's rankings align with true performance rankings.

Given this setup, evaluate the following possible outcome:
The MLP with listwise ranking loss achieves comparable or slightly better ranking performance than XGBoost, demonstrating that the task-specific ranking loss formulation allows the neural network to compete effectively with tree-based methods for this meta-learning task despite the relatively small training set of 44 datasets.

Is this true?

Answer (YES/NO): NO